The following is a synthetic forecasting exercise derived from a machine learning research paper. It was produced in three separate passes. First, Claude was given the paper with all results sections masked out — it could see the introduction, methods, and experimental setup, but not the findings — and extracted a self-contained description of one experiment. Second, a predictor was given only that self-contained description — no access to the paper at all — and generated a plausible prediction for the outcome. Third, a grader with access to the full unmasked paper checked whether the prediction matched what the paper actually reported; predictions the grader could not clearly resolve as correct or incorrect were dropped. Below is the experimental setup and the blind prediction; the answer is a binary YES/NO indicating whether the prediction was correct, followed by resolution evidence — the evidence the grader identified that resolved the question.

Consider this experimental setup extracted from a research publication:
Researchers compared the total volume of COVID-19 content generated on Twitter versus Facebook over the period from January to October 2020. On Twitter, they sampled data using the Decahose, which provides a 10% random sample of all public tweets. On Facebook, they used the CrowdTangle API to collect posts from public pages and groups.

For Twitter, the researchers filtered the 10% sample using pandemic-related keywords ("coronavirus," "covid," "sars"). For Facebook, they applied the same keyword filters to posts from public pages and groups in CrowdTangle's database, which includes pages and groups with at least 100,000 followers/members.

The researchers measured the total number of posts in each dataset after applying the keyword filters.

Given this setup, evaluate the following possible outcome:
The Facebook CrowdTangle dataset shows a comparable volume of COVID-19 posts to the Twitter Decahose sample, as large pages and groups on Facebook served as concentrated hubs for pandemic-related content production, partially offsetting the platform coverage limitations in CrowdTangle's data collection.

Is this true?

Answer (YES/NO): YES